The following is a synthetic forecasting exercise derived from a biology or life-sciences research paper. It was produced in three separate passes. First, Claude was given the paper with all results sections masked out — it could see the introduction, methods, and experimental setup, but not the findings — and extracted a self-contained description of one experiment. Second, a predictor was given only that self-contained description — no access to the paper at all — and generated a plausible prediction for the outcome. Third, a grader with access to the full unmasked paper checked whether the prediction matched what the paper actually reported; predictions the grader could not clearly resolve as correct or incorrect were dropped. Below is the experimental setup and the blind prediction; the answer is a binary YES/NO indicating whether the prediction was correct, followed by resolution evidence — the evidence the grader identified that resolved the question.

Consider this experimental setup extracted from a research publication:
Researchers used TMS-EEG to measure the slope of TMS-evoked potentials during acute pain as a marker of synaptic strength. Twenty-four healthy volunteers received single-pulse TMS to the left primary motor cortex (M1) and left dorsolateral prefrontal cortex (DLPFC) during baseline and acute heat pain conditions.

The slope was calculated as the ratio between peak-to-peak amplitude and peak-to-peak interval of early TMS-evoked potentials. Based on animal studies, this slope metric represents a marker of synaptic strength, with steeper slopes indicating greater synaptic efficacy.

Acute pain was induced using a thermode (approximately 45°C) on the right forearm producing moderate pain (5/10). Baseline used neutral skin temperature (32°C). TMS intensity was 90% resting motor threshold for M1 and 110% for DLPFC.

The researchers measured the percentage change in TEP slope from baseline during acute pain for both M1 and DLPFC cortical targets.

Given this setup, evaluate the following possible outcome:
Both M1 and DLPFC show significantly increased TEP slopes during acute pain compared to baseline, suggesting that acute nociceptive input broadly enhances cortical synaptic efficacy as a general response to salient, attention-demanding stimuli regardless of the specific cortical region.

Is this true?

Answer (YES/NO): NO